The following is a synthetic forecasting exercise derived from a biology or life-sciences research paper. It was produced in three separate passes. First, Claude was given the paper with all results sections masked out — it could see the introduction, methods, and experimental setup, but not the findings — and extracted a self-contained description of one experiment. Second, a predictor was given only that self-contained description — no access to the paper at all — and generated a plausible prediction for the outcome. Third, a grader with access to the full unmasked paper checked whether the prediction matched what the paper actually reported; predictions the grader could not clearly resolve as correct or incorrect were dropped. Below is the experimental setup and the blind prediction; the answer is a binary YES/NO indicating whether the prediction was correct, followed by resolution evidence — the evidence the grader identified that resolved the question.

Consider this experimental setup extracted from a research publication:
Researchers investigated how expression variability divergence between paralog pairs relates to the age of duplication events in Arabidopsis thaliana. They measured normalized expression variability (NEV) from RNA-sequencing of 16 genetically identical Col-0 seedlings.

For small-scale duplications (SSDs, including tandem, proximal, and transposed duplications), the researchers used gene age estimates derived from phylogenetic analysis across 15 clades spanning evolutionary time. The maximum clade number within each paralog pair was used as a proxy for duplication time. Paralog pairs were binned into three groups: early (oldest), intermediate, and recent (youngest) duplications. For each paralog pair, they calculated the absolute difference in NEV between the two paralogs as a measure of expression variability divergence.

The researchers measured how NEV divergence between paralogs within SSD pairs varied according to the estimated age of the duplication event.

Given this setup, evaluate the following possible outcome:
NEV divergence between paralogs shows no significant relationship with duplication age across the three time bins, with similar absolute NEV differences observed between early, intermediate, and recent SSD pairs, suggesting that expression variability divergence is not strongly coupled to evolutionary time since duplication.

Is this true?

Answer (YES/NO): NO